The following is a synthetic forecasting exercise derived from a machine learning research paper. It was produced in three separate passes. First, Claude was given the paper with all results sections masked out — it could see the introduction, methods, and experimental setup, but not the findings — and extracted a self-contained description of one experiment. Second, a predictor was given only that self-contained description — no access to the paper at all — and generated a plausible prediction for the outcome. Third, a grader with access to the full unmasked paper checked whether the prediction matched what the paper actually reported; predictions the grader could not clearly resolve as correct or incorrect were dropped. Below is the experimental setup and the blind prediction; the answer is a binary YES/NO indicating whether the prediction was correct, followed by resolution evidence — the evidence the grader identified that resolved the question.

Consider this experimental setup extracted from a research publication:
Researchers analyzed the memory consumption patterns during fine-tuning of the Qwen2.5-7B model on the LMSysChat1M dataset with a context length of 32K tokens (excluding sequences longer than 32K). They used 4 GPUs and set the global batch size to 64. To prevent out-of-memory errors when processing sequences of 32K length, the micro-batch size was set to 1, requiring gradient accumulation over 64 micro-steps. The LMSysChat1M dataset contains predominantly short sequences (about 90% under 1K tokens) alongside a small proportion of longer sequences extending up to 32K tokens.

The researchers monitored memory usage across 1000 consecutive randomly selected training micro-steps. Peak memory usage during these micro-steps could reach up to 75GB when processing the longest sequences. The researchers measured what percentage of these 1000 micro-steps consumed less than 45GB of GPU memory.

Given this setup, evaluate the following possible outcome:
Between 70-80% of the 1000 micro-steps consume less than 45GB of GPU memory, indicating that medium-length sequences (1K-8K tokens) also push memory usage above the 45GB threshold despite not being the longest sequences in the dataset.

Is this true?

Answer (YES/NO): NO